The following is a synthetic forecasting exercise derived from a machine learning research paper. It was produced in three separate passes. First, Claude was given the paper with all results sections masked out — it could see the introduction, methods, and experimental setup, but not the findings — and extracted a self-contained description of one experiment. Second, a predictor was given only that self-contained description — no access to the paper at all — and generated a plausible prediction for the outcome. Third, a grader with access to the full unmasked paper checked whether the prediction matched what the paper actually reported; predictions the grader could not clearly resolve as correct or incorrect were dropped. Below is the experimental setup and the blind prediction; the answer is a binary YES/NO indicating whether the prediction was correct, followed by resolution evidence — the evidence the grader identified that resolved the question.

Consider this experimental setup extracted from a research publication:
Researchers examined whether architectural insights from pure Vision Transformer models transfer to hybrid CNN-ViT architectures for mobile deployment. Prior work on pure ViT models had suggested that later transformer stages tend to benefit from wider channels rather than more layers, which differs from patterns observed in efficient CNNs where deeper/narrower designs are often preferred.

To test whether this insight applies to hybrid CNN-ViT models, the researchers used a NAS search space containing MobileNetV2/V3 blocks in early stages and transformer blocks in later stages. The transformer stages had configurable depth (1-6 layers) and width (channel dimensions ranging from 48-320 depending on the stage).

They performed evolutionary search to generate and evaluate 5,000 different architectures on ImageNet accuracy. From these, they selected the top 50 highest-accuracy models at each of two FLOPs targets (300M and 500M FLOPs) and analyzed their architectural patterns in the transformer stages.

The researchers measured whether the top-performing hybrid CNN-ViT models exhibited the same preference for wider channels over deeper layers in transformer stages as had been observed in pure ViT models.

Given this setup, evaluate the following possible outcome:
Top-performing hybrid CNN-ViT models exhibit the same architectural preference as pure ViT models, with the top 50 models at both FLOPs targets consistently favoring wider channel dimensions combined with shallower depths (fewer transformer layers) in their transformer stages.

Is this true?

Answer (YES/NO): YES